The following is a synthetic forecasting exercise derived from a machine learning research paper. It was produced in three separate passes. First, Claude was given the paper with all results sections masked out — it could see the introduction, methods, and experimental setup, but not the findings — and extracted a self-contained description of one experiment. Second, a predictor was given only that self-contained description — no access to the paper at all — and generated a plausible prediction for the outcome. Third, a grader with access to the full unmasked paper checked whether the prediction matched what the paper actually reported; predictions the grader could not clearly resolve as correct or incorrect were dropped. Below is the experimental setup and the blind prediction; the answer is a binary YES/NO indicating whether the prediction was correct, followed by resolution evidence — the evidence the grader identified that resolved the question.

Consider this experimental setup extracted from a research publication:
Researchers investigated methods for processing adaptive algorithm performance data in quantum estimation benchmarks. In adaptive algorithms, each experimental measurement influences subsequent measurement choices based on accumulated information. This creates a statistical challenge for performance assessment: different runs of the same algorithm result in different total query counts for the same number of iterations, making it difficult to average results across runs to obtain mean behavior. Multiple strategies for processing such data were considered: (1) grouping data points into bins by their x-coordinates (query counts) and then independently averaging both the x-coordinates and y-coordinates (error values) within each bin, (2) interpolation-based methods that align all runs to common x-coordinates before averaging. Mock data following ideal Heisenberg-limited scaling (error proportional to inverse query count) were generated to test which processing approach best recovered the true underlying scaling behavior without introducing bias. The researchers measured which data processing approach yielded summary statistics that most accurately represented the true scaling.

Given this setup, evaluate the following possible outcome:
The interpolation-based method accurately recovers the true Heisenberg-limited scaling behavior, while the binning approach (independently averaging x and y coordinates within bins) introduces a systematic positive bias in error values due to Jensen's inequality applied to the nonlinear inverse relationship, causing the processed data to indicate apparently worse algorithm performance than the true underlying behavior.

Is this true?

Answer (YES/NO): NO